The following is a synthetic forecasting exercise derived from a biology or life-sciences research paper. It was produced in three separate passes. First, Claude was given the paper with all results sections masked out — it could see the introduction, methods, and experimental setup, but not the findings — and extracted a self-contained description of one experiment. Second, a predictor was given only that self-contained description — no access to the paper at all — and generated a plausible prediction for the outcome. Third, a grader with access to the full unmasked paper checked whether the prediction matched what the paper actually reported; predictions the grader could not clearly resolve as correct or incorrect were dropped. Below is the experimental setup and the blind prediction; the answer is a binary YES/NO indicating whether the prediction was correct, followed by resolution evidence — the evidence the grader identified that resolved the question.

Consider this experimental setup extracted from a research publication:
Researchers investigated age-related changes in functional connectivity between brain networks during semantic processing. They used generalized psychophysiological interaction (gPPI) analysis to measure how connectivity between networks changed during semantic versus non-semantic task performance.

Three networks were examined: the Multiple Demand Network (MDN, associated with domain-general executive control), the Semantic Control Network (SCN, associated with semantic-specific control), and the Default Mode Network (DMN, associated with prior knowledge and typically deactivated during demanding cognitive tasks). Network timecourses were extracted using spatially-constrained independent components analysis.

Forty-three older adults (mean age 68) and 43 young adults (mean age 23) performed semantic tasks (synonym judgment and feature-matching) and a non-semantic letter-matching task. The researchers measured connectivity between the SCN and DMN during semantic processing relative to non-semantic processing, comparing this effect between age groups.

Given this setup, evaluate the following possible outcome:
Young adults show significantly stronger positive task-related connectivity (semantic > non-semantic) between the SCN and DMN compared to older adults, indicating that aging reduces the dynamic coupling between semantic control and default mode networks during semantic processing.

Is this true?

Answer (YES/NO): NO